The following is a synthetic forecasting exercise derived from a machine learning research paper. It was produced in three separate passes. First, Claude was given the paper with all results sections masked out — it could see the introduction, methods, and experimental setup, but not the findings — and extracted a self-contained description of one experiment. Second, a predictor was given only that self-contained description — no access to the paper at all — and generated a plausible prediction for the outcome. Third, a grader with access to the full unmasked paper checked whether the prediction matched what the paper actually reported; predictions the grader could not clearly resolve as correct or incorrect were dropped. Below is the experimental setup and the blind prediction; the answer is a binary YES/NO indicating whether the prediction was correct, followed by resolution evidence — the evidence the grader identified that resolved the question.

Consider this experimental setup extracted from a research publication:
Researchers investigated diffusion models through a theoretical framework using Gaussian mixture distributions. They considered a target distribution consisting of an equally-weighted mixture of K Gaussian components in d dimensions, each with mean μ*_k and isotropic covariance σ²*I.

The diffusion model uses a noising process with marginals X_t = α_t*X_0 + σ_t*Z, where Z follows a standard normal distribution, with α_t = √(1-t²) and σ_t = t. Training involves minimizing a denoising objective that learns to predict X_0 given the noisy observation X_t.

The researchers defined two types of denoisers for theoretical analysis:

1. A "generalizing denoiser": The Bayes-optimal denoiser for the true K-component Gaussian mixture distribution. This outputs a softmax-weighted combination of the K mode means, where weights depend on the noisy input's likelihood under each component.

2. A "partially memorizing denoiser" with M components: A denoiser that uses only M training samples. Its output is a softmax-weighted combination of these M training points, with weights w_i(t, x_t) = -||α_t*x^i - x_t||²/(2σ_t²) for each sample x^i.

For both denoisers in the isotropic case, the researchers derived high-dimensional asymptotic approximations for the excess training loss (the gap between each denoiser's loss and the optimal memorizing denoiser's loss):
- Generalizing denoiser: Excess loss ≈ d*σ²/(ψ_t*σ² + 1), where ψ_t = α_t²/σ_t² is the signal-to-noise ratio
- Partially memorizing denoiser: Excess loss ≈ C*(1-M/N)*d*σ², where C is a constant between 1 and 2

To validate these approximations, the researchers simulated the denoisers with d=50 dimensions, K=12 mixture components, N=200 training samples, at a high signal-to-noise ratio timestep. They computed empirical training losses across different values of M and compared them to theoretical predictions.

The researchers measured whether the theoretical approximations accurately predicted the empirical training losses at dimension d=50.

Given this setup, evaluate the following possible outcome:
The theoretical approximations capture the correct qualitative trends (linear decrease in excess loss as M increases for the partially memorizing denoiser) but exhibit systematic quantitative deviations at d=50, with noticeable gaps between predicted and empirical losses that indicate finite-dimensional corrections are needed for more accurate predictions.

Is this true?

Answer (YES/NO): NO